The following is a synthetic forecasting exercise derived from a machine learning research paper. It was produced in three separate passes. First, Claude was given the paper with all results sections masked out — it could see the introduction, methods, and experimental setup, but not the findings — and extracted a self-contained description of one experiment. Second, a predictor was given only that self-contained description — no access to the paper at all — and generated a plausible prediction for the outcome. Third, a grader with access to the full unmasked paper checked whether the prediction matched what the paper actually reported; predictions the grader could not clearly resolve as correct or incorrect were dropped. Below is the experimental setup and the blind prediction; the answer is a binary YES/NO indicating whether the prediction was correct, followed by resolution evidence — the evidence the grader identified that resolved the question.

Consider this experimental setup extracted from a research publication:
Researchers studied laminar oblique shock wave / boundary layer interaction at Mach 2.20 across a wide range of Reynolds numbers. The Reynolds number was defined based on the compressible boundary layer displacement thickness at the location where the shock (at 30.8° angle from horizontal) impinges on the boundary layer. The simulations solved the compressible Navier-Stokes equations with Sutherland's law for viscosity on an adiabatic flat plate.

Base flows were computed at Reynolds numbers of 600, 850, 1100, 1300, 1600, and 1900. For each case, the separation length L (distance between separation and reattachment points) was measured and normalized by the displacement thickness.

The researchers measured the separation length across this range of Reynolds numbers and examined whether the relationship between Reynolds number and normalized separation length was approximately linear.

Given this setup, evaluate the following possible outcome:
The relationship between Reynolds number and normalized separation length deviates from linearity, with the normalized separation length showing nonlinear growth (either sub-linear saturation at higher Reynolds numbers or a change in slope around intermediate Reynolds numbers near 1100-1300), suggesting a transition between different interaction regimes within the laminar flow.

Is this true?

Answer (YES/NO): NO